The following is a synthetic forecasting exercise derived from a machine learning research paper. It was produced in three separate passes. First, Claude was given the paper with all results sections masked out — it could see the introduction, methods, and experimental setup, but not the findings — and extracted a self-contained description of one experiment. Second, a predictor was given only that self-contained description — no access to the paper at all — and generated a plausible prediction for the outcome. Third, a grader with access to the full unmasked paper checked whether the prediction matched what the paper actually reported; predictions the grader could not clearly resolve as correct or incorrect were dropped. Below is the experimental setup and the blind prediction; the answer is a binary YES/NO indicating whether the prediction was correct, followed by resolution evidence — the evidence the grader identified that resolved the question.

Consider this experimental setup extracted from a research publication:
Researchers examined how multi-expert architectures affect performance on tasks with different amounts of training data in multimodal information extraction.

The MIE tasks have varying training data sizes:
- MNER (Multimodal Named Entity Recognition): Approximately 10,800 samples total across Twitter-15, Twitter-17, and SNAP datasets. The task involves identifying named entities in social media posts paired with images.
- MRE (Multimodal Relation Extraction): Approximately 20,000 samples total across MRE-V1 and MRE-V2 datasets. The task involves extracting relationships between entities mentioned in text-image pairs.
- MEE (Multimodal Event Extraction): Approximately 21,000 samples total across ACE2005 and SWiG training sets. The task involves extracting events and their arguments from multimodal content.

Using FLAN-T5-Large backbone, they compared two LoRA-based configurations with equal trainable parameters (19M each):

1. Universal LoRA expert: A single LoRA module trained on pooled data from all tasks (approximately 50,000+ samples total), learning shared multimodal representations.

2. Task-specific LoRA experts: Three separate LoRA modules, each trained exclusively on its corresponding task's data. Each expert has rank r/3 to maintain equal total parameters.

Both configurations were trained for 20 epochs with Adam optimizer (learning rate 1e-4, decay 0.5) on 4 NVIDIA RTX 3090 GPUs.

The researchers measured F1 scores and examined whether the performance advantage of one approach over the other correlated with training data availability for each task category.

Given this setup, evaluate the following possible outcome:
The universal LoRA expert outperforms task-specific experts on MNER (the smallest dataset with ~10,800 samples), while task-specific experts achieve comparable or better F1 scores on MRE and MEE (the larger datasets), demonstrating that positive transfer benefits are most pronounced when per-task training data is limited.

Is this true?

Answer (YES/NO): YES